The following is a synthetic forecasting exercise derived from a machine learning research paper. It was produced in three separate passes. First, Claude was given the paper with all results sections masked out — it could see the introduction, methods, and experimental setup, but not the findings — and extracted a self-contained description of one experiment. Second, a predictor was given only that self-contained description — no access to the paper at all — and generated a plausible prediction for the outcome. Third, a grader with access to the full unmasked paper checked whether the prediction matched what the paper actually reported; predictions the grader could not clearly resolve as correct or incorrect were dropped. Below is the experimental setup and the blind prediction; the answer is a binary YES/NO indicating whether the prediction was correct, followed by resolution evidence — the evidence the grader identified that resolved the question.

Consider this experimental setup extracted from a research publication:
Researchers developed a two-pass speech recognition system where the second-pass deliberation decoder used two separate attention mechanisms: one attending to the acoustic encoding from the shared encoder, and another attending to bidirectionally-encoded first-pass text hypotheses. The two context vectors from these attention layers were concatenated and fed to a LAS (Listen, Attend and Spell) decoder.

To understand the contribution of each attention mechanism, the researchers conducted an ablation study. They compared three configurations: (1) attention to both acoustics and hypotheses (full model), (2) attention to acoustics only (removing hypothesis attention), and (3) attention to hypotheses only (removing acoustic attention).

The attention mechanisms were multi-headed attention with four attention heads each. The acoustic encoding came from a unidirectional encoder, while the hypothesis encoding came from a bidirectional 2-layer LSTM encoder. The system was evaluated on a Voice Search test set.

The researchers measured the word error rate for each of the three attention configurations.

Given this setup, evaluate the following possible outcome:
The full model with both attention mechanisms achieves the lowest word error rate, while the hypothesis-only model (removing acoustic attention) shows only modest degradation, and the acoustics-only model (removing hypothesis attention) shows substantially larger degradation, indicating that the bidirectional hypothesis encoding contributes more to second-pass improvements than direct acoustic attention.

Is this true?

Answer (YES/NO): NO